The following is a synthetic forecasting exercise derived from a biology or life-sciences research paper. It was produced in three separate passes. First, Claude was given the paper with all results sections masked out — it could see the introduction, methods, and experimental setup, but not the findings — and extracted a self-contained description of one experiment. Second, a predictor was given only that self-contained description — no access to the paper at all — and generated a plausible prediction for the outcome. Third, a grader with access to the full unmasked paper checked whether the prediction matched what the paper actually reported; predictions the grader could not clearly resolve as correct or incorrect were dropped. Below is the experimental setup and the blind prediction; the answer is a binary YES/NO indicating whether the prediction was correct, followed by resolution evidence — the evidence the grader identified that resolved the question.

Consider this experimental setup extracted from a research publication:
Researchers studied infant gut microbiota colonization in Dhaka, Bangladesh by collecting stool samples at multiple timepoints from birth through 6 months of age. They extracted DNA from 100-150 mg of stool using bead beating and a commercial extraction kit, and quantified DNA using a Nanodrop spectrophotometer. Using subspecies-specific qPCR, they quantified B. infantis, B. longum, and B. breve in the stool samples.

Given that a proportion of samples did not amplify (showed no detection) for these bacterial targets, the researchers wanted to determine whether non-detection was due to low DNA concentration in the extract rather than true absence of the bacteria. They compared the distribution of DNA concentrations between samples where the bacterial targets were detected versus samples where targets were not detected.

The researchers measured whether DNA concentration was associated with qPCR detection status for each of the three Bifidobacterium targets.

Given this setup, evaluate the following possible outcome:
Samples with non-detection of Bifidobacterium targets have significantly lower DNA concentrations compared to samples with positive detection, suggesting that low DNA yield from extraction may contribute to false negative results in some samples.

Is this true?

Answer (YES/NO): NO